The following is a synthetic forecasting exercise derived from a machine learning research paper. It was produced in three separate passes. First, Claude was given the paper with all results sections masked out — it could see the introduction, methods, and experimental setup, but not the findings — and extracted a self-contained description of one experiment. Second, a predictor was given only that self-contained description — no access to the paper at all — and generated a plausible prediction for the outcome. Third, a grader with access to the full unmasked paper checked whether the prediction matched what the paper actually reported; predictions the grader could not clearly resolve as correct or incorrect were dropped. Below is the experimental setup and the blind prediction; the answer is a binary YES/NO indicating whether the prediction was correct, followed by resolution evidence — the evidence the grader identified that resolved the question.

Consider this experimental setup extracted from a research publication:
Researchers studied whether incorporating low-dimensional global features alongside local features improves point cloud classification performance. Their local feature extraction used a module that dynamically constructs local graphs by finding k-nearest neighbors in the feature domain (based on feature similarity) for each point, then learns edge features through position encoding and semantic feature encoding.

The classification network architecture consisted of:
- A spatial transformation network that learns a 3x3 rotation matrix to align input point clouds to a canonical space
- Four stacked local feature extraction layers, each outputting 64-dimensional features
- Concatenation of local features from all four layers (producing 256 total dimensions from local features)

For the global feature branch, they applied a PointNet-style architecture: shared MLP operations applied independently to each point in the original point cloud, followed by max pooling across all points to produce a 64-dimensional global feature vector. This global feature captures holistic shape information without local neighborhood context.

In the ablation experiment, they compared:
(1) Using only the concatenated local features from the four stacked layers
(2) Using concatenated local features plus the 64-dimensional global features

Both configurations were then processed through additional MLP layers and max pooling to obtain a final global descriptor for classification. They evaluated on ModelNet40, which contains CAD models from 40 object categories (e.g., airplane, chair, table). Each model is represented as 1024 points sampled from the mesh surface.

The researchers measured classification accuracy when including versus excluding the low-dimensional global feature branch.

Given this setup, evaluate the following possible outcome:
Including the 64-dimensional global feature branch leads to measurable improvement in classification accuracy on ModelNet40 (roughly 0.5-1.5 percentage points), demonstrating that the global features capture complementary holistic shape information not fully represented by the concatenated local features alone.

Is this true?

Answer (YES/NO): YES